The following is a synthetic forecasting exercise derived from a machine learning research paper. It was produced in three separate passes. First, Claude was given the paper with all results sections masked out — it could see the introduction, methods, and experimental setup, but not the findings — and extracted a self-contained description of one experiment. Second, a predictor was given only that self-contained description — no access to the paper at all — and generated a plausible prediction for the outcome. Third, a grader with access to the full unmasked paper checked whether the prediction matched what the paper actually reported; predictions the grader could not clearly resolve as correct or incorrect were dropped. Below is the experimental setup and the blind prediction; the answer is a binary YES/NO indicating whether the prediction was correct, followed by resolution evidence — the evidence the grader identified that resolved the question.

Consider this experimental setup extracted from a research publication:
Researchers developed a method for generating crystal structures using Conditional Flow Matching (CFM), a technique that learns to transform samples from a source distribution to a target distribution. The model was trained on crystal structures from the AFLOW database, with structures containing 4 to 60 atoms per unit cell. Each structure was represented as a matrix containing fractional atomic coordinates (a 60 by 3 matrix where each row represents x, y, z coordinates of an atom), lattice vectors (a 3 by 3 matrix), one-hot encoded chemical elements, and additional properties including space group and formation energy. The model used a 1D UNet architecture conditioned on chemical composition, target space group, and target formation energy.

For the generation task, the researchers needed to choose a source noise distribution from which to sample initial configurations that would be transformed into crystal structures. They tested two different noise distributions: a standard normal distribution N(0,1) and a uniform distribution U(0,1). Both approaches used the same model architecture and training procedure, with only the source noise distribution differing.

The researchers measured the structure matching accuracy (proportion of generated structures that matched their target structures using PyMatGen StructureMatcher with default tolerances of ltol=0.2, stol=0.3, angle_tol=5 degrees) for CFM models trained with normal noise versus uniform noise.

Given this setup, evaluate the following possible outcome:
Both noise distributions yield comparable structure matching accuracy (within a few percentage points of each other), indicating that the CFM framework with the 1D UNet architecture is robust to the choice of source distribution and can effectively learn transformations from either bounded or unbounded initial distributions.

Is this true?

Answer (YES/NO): NO